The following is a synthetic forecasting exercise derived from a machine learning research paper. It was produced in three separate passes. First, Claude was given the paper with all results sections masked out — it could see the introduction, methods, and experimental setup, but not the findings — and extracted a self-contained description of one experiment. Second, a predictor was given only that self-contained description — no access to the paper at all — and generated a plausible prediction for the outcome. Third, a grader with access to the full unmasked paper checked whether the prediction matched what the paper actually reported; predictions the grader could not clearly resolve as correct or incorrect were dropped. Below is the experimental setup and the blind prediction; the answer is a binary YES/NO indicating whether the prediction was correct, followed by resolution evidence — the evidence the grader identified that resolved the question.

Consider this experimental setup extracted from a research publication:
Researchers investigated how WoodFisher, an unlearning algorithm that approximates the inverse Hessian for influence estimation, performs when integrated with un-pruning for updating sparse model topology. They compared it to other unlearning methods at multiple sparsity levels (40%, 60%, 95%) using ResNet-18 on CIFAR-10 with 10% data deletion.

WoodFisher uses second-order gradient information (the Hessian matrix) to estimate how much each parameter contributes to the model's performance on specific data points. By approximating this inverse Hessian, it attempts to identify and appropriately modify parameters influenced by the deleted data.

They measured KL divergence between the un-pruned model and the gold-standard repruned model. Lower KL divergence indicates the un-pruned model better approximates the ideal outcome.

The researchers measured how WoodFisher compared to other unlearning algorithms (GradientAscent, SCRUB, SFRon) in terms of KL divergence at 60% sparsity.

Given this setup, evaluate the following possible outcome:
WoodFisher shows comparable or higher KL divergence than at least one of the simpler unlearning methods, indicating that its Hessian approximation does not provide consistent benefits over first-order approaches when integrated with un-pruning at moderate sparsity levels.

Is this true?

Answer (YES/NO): YES